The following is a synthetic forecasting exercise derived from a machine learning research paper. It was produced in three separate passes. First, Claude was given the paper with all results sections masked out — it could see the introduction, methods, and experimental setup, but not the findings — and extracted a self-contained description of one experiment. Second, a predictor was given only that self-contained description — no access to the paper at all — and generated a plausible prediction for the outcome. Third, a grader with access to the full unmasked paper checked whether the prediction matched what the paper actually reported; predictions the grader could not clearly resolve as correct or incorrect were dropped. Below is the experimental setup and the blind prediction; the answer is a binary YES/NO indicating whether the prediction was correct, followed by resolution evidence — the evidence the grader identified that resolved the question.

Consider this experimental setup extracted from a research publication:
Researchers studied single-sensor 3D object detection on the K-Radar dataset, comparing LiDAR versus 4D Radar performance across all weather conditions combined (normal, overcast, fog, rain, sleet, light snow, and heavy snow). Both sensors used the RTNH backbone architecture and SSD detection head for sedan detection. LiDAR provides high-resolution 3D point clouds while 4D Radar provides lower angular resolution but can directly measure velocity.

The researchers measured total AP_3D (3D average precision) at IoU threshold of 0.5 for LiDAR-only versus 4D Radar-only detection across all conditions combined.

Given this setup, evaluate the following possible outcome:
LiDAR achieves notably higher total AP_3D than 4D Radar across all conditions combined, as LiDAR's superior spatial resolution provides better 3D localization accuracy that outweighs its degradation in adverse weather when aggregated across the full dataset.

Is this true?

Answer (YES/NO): YES